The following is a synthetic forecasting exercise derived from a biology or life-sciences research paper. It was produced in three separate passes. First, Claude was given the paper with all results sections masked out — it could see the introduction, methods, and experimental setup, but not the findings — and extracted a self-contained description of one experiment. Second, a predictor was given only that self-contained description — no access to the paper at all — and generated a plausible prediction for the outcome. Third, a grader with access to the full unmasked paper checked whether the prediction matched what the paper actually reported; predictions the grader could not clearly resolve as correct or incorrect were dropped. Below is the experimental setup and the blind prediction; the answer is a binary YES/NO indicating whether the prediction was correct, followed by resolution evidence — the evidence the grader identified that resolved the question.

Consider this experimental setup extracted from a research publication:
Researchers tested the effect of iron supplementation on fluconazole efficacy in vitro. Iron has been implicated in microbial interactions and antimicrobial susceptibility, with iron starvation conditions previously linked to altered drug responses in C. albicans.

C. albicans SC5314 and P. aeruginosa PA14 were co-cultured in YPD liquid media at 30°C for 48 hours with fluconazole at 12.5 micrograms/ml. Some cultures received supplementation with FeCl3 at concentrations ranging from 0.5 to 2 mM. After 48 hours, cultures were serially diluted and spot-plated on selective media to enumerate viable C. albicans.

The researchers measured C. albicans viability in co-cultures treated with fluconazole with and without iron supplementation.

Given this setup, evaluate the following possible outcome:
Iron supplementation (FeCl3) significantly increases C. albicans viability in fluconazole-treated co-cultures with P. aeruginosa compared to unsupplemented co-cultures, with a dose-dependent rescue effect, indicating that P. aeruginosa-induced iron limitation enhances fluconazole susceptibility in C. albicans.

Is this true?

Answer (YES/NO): NO